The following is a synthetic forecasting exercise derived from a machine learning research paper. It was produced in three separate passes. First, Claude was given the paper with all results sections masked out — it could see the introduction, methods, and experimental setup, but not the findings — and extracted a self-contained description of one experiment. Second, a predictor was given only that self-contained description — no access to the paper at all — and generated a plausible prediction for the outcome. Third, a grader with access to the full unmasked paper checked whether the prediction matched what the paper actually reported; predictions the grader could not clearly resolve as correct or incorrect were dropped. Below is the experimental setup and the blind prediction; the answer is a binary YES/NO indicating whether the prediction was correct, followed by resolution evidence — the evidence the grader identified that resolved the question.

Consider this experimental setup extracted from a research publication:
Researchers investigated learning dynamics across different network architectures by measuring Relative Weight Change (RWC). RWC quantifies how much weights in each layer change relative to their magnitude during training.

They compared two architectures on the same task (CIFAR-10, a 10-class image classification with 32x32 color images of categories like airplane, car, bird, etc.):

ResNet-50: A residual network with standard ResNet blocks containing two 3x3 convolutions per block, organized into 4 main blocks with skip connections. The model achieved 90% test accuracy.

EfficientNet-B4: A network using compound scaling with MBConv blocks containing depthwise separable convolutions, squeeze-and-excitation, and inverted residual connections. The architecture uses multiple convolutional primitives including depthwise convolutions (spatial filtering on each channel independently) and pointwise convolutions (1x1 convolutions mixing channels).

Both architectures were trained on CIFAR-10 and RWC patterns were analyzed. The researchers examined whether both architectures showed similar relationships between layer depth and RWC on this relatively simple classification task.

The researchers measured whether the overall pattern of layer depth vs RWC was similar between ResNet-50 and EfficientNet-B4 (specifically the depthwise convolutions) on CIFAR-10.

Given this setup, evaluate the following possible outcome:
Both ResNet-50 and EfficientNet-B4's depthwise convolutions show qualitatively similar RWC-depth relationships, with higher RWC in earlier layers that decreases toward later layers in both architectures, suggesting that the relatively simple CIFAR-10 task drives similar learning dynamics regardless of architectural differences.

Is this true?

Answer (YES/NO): YES